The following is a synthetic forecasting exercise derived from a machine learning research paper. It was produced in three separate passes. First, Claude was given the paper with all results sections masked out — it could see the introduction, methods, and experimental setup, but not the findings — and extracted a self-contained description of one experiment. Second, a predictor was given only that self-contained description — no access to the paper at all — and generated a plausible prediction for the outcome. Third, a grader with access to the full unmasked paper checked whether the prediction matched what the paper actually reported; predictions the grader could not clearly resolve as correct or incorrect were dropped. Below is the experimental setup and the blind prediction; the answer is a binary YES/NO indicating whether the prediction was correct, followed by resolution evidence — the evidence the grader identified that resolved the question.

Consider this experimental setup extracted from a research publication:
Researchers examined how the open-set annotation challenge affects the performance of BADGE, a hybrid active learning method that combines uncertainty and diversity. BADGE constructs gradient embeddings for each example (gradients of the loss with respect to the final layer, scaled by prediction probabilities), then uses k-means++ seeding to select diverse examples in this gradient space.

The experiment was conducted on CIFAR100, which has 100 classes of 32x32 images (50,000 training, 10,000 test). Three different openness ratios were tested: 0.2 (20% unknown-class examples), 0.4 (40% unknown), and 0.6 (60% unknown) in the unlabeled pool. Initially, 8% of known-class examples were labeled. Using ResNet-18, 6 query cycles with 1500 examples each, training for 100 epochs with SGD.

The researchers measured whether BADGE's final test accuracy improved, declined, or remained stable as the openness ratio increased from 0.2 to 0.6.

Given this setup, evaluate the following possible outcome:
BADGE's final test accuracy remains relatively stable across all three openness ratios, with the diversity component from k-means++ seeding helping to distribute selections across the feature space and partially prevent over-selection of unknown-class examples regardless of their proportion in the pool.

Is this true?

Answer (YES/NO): YES